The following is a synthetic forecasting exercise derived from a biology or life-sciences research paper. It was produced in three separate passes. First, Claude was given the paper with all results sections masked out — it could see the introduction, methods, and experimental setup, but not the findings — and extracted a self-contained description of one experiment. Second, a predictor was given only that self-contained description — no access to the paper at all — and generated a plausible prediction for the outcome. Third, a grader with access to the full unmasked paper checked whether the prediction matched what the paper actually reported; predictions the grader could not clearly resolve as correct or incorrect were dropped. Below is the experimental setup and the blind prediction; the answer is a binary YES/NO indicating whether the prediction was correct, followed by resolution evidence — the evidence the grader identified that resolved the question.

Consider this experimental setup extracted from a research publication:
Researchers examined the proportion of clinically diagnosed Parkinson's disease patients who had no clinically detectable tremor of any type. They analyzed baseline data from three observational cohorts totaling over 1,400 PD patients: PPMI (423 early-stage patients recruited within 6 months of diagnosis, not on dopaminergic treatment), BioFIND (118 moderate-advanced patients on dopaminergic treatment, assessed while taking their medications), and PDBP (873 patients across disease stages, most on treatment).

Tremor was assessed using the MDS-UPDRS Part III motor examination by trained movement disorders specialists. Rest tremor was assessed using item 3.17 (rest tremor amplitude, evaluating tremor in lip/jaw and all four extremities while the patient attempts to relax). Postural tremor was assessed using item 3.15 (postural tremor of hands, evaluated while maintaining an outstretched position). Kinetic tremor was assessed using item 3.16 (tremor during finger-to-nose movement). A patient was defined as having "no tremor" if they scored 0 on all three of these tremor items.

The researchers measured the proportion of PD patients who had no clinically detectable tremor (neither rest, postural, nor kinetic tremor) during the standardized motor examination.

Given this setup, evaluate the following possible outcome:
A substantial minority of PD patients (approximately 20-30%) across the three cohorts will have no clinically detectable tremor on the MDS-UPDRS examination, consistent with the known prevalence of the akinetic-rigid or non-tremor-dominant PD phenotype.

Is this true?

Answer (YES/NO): YES